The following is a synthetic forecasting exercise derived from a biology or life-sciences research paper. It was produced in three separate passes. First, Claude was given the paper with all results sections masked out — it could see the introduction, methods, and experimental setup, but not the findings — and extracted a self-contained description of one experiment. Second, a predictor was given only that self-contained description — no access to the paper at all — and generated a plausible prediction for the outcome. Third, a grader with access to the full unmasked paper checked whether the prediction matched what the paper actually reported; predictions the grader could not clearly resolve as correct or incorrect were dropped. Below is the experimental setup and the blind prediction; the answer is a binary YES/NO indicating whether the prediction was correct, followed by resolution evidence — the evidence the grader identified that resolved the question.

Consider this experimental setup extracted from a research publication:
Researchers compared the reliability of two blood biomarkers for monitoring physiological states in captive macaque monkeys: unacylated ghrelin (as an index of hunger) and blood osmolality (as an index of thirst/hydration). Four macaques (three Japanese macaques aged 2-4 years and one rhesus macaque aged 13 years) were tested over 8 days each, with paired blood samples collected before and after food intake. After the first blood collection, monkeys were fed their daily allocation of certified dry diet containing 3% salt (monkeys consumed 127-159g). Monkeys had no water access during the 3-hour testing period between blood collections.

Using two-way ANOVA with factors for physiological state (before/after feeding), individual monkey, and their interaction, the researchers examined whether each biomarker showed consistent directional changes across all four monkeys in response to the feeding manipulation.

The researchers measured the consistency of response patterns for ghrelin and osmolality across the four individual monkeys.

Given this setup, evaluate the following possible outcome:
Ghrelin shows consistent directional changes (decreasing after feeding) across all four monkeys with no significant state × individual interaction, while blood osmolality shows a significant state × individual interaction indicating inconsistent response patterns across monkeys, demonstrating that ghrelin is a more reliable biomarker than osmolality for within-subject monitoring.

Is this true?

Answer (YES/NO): NO